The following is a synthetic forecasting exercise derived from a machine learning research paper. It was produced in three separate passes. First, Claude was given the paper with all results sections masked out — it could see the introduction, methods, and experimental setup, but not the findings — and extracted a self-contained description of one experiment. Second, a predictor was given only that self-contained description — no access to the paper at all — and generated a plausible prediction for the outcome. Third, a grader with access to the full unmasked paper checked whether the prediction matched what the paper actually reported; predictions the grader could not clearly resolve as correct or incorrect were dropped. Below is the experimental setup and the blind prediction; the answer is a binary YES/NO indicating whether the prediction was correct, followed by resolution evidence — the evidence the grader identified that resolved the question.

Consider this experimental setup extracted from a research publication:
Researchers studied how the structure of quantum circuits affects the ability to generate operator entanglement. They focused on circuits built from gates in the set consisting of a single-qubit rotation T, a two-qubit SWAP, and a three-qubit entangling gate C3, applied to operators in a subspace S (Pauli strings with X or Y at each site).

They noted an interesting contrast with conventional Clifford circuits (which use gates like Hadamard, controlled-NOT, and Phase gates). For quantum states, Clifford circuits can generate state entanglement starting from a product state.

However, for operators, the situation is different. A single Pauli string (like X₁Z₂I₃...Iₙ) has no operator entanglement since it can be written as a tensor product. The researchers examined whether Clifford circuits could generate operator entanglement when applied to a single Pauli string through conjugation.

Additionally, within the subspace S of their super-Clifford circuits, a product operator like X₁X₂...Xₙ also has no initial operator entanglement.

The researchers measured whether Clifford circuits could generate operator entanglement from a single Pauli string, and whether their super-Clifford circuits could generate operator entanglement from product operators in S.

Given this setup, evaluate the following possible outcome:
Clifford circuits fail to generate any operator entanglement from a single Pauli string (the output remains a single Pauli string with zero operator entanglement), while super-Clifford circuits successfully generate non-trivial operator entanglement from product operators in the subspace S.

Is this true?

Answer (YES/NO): YES